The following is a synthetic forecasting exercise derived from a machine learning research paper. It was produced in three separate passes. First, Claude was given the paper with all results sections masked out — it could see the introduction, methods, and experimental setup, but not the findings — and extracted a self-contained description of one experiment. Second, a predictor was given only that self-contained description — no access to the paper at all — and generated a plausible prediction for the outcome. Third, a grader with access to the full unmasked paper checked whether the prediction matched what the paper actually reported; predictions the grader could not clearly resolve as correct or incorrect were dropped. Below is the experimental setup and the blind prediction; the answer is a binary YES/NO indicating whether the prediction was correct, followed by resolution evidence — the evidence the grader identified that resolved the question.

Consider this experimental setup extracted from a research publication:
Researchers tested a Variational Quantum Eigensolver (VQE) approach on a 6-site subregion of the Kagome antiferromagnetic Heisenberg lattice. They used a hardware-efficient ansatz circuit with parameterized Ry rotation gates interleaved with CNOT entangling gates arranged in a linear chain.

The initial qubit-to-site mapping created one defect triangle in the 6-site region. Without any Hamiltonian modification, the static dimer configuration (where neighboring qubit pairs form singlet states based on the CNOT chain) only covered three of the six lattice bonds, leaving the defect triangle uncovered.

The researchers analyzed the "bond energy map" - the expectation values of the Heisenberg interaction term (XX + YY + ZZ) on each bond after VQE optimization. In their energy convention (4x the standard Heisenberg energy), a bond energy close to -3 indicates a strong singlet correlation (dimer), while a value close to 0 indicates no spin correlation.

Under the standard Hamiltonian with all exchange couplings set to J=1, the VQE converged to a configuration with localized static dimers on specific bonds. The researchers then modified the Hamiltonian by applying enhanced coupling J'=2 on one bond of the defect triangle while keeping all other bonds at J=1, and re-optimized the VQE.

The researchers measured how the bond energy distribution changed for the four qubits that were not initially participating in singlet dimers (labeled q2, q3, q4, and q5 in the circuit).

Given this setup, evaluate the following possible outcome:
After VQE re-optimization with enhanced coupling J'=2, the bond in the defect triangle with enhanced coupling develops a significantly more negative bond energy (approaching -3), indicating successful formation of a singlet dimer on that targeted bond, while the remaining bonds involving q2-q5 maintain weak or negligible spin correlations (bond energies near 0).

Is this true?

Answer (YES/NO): NO